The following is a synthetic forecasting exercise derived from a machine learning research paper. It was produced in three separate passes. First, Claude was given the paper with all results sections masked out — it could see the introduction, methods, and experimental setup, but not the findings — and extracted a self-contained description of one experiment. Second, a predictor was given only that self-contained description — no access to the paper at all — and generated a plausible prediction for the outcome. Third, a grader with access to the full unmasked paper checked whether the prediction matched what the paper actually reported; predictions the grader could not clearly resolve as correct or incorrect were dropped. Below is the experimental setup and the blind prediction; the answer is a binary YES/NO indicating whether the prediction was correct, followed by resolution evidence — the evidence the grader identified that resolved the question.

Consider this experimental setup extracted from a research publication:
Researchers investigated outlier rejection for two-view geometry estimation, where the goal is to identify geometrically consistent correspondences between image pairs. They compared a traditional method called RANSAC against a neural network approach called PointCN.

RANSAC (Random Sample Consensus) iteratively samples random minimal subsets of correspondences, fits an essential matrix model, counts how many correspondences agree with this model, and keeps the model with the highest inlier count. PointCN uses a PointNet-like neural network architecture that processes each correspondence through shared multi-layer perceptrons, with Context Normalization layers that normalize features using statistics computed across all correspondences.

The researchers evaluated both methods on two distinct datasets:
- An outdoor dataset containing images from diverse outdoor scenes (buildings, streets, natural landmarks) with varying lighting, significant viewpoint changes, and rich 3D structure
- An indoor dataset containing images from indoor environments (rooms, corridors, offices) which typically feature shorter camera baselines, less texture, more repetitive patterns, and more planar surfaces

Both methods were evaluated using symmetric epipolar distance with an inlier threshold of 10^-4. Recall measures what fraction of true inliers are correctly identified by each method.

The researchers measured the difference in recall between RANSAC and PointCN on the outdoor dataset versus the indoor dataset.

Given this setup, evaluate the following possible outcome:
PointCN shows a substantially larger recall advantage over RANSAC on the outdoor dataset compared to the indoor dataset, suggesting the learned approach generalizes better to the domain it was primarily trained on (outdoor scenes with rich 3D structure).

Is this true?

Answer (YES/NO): NO